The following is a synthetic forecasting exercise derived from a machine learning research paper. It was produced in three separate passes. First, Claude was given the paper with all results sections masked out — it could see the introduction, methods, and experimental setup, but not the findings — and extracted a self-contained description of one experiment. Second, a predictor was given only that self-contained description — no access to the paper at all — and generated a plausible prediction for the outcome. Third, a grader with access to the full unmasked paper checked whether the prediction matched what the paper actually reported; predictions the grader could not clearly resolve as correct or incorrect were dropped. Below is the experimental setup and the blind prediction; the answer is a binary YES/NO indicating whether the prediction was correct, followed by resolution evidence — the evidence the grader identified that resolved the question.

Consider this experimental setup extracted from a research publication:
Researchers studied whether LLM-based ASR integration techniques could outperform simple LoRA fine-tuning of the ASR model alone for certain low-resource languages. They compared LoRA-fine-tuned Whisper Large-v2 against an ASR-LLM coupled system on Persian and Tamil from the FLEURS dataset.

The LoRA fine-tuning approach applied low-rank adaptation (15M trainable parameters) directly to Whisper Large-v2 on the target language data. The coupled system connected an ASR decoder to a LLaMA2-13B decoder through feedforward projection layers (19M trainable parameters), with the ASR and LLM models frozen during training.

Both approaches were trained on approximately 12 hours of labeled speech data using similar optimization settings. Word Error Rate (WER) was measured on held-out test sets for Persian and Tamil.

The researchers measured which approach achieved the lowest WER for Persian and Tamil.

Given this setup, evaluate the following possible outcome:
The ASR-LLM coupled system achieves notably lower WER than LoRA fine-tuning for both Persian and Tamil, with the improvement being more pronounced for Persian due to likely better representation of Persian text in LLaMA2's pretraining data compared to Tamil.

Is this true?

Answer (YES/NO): NO